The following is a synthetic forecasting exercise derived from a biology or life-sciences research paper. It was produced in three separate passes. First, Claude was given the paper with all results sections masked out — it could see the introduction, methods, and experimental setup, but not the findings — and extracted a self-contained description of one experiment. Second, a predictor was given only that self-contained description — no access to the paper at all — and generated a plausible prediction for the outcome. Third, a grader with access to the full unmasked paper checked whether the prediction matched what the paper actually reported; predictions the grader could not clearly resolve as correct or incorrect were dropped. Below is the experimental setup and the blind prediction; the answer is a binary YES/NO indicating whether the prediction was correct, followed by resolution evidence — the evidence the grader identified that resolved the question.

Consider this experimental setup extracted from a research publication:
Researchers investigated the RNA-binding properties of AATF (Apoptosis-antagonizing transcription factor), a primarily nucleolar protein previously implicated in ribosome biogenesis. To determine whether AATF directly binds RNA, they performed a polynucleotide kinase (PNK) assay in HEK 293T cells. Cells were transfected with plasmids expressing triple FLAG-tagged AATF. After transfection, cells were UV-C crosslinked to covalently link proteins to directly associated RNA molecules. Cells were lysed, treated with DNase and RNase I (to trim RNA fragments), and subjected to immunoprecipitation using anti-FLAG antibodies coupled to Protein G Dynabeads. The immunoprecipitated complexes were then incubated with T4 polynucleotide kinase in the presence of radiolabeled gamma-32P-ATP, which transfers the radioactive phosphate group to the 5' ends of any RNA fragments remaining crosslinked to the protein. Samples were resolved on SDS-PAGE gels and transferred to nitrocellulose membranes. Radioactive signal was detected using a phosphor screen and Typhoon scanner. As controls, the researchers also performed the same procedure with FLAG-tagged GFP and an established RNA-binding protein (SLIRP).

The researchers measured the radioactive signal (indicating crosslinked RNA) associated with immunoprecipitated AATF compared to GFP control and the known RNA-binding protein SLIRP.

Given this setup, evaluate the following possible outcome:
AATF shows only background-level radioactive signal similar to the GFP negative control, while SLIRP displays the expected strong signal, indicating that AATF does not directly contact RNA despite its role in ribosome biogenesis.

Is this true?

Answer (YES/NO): NO